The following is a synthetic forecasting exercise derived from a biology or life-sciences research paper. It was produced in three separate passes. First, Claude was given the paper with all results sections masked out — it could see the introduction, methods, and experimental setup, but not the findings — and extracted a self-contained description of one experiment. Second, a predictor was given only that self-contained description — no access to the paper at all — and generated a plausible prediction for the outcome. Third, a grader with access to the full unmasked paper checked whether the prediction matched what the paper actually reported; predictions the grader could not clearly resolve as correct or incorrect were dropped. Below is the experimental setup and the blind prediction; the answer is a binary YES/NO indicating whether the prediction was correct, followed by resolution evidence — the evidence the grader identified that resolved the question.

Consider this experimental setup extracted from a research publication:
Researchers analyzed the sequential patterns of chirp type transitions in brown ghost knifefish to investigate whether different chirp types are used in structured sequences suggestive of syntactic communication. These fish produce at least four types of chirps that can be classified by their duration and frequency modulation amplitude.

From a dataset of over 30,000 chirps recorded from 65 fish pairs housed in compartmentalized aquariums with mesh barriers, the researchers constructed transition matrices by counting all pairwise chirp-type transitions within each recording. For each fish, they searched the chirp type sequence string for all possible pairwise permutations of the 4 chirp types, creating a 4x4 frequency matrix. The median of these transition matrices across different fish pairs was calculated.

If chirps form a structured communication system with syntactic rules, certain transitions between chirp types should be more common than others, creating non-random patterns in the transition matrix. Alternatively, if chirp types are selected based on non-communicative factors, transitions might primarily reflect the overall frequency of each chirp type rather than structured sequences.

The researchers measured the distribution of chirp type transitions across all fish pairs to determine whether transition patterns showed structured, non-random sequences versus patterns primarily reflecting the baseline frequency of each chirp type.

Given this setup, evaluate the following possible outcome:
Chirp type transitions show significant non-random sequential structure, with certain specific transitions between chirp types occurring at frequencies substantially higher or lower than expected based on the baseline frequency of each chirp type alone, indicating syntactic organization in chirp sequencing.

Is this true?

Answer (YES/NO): NO